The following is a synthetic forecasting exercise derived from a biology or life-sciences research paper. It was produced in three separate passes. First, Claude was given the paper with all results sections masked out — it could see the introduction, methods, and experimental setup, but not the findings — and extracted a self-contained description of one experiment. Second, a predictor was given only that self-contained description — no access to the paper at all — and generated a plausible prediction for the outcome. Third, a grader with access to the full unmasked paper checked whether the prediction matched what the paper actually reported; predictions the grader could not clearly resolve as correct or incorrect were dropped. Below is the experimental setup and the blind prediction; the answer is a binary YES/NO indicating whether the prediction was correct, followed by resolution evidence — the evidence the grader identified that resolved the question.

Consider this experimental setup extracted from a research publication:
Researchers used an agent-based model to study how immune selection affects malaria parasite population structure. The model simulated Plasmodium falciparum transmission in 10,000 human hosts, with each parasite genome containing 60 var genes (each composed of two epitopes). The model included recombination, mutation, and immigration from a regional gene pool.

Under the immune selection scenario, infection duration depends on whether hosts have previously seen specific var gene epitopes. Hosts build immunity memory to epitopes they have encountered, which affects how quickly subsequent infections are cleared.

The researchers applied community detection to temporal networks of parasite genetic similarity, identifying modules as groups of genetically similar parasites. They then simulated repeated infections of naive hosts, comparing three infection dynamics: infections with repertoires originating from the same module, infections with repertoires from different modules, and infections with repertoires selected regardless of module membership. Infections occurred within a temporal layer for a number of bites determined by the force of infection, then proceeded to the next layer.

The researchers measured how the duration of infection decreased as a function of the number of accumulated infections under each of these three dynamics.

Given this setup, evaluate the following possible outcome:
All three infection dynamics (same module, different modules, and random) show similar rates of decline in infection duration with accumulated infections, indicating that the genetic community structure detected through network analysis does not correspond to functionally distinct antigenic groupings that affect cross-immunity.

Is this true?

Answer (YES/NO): NO